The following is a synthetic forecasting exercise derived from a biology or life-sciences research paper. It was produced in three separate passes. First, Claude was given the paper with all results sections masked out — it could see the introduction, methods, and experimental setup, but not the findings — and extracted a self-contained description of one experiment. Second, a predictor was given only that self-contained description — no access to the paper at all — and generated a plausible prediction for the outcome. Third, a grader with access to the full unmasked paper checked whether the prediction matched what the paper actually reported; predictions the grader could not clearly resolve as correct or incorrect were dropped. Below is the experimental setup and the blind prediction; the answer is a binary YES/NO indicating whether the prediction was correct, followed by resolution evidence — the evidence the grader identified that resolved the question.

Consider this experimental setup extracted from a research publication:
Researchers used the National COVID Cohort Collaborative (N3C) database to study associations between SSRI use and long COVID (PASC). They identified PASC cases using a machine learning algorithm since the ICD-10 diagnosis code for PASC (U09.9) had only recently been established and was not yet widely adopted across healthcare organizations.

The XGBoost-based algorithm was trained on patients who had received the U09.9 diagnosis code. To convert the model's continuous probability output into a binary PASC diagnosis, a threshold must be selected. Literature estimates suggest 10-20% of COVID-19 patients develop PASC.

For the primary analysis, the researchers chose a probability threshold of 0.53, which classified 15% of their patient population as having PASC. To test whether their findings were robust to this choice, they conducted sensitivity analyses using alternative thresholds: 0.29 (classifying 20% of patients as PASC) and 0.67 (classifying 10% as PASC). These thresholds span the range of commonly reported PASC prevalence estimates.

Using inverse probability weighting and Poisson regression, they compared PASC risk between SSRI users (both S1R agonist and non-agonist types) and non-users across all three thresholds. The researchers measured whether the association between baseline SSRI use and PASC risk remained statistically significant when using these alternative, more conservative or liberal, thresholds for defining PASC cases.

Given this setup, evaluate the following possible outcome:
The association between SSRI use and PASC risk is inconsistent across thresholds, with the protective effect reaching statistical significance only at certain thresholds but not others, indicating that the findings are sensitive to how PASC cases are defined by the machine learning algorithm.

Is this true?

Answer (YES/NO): YES